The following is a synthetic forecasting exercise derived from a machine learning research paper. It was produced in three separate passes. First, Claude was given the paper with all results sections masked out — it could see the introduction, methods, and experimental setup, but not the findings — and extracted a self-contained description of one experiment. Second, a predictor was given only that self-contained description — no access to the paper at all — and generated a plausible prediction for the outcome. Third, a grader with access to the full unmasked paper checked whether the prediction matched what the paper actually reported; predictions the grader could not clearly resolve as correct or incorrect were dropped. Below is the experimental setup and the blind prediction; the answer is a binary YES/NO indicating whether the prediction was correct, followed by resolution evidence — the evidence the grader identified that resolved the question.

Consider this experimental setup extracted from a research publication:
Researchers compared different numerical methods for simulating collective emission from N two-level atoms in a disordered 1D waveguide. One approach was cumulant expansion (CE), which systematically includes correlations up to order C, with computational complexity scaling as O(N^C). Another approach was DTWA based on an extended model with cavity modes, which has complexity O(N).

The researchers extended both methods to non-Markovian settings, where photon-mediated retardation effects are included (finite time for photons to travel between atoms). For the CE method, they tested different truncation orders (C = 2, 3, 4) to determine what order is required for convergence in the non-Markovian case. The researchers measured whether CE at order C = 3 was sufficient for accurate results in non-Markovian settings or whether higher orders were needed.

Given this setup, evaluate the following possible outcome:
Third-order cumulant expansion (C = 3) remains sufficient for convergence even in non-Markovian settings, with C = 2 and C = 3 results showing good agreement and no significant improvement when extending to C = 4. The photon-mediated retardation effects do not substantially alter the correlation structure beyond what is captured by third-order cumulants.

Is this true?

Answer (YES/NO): NO